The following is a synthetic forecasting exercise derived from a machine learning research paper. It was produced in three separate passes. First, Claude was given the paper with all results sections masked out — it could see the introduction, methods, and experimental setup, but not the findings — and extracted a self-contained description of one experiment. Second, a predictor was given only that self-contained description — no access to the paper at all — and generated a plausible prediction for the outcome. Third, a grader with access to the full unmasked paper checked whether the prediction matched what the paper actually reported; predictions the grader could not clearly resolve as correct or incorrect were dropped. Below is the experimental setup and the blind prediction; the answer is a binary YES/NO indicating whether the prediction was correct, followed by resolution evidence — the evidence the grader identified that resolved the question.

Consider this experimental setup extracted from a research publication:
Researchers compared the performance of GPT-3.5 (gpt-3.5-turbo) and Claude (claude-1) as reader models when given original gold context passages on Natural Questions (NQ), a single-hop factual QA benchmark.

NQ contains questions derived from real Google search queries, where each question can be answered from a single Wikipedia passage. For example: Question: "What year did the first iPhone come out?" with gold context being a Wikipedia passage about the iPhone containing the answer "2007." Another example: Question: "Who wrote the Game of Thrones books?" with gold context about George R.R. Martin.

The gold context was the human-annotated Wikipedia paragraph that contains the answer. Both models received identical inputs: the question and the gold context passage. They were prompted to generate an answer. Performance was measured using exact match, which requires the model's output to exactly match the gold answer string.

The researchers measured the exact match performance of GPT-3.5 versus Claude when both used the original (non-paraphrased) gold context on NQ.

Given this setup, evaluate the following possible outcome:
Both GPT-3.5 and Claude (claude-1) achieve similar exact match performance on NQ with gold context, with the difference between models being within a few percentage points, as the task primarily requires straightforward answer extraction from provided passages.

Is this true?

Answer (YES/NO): NO